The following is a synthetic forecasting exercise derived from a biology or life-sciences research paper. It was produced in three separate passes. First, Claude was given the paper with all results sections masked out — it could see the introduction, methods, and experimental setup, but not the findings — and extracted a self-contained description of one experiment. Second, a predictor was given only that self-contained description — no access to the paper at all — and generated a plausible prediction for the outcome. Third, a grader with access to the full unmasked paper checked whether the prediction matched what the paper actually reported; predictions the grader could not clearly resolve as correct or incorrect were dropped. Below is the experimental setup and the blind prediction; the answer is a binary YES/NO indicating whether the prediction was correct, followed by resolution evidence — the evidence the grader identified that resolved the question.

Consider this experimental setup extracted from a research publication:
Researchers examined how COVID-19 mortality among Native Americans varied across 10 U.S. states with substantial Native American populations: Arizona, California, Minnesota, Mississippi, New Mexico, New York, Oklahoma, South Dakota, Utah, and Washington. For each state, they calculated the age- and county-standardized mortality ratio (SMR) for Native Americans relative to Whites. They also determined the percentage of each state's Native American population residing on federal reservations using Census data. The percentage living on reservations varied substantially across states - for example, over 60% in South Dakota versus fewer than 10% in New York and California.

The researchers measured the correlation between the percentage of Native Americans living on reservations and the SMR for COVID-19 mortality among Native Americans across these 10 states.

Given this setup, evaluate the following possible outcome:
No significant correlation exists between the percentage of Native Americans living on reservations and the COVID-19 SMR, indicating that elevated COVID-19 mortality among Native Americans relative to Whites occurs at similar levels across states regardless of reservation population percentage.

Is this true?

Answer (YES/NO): NO